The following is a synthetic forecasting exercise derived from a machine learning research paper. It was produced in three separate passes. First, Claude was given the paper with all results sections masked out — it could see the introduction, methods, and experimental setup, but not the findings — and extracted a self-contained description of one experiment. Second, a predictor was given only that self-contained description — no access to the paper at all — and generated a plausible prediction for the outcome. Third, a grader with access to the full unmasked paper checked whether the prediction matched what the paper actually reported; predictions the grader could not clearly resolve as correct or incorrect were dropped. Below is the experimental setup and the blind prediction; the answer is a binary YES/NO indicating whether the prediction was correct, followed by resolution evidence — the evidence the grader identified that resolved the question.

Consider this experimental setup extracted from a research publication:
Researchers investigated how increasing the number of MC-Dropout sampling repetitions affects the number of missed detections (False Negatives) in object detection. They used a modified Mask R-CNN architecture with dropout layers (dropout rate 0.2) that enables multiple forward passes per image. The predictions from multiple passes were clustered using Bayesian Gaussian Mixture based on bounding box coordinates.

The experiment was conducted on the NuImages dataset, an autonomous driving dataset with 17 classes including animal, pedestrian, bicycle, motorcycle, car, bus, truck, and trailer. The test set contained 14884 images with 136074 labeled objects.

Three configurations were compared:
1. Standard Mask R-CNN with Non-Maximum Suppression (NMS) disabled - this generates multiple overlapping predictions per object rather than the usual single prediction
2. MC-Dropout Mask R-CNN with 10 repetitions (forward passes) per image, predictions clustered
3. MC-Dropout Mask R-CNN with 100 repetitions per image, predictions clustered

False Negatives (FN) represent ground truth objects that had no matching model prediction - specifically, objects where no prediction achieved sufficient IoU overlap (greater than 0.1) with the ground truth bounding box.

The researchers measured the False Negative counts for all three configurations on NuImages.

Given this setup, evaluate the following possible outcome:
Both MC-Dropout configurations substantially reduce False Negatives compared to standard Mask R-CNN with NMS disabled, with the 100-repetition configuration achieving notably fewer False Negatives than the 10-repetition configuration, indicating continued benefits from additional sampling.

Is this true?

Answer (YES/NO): NO